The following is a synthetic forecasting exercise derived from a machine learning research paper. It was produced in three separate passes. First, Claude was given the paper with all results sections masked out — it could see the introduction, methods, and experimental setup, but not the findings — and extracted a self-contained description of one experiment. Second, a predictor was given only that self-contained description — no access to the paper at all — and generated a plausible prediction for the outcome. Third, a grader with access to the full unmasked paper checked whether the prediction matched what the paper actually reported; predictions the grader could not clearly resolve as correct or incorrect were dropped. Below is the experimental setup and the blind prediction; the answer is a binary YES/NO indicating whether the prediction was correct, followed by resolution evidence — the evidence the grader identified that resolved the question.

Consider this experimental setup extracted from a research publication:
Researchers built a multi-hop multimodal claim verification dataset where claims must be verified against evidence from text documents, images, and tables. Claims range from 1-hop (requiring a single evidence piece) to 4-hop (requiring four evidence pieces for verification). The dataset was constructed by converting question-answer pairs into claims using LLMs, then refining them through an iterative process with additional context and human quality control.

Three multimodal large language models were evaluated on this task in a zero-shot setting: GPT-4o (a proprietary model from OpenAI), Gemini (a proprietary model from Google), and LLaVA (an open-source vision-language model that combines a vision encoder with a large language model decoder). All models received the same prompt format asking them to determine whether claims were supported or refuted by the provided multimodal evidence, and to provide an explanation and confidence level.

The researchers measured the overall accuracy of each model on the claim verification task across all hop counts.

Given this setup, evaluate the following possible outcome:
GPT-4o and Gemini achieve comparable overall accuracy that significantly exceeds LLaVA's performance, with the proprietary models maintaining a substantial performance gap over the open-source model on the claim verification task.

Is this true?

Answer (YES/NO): NO